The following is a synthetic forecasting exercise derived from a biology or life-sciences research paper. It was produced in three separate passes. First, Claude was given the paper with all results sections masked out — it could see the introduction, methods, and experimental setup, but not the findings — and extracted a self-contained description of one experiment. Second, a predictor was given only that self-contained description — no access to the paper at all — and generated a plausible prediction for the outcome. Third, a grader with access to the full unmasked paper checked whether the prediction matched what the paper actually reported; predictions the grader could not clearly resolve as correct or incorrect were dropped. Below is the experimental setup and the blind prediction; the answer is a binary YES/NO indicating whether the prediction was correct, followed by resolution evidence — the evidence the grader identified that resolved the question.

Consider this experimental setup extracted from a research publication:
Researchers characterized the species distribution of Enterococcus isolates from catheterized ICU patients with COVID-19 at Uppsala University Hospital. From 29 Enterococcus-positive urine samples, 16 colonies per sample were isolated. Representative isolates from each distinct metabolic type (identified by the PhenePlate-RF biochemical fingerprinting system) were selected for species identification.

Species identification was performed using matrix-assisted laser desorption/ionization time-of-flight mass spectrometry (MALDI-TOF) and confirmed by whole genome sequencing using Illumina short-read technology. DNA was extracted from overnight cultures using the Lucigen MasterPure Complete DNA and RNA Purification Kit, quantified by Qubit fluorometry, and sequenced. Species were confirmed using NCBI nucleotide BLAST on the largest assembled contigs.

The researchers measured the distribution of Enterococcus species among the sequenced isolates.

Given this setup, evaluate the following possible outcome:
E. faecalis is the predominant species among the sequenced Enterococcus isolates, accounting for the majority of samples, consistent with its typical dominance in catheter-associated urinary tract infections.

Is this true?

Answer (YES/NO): NO